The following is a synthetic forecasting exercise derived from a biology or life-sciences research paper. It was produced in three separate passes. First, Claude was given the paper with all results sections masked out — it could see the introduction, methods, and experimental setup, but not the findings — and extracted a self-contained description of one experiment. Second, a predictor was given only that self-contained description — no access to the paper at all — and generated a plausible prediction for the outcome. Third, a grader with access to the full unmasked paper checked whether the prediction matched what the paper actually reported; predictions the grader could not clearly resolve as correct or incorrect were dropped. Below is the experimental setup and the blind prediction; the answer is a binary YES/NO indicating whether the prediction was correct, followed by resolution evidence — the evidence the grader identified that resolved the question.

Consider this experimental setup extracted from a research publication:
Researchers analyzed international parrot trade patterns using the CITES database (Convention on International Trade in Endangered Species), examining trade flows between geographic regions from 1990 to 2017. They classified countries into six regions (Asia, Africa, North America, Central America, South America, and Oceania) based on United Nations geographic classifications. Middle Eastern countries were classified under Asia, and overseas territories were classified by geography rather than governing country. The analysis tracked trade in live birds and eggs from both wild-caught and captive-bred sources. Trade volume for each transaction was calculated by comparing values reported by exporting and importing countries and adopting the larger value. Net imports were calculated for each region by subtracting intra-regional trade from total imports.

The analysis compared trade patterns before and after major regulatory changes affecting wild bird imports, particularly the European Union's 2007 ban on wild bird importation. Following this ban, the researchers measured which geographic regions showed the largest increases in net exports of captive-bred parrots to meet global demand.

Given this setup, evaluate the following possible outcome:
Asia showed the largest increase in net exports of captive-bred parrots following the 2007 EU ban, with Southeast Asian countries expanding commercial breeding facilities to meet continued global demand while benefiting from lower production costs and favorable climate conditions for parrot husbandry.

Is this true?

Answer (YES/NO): NO